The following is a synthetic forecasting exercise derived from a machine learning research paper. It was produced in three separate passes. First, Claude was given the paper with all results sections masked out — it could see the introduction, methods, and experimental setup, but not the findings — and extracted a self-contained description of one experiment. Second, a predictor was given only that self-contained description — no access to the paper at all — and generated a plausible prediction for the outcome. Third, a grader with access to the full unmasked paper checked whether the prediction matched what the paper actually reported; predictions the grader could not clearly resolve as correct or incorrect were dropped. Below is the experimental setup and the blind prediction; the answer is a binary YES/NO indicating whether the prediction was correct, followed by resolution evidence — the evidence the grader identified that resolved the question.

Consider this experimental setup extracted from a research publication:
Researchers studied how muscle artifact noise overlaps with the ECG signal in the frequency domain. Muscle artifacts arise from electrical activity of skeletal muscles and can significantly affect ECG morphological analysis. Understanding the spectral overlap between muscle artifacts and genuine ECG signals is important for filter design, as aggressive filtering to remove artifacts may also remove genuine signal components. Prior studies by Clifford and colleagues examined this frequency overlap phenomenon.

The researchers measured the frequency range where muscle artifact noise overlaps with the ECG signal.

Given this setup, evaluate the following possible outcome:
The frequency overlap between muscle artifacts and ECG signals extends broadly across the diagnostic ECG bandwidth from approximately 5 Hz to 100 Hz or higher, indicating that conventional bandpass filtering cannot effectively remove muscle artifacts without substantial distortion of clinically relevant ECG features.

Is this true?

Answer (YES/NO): NO